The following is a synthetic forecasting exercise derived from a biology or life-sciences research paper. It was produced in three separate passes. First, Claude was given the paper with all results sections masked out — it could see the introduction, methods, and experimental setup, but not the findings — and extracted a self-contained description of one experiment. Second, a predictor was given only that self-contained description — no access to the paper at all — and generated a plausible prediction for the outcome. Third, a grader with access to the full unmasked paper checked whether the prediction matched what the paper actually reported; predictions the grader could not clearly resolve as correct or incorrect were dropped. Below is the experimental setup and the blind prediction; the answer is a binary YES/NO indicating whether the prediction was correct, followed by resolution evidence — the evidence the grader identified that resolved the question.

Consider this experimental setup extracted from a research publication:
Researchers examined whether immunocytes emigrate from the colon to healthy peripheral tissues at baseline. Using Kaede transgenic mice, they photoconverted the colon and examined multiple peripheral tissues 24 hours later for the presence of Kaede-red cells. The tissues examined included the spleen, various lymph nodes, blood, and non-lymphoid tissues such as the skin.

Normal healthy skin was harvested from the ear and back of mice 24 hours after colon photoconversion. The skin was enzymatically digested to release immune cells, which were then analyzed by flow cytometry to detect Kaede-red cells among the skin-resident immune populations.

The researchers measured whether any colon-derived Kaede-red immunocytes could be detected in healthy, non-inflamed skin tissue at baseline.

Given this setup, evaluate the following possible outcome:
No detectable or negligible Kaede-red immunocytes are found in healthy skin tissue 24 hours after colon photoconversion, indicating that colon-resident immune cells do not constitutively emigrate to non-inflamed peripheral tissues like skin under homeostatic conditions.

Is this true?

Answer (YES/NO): YES